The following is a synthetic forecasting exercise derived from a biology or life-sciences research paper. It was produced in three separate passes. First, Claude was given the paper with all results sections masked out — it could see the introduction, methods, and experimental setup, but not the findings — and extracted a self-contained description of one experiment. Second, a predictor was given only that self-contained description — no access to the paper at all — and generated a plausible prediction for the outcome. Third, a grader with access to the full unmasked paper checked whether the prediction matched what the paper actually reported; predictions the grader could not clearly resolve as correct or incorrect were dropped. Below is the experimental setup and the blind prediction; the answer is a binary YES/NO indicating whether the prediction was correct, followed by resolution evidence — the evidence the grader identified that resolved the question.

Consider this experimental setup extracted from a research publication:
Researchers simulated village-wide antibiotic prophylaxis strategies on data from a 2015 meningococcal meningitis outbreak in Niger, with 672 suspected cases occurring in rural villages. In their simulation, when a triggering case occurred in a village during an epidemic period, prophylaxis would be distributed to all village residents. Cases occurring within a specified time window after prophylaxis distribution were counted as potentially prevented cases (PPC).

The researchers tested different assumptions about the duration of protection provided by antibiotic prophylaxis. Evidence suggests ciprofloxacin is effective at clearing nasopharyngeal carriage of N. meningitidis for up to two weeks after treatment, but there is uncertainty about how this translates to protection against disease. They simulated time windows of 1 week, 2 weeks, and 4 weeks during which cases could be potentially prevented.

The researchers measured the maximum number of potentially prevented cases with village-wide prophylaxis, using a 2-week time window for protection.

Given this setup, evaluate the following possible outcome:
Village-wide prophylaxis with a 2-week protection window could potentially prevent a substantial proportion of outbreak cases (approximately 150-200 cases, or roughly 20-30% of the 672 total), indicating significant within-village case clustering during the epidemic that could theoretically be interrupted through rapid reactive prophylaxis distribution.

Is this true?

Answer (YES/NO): YES